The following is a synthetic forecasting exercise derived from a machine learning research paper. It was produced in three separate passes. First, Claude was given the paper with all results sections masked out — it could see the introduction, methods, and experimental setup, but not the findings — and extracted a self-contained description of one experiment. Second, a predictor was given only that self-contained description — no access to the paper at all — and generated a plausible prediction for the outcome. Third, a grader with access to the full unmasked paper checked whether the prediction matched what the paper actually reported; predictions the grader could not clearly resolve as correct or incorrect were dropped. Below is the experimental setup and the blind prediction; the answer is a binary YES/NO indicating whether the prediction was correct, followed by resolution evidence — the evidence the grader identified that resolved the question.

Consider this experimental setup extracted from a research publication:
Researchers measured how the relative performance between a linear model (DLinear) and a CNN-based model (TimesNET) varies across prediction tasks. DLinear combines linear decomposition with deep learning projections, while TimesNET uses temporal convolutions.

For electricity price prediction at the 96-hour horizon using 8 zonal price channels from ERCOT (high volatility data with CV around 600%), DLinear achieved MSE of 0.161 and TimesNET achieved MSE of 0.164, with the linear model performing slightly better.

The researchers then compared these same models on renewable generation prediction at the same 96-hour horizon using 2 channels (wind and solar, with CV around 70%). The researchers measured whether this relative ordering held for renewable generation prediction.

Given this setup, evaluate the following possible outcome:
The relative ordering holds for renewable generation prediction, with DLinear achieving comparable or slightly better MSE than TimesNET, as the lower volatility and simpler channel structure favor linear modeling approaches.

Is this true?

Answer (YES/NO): NO